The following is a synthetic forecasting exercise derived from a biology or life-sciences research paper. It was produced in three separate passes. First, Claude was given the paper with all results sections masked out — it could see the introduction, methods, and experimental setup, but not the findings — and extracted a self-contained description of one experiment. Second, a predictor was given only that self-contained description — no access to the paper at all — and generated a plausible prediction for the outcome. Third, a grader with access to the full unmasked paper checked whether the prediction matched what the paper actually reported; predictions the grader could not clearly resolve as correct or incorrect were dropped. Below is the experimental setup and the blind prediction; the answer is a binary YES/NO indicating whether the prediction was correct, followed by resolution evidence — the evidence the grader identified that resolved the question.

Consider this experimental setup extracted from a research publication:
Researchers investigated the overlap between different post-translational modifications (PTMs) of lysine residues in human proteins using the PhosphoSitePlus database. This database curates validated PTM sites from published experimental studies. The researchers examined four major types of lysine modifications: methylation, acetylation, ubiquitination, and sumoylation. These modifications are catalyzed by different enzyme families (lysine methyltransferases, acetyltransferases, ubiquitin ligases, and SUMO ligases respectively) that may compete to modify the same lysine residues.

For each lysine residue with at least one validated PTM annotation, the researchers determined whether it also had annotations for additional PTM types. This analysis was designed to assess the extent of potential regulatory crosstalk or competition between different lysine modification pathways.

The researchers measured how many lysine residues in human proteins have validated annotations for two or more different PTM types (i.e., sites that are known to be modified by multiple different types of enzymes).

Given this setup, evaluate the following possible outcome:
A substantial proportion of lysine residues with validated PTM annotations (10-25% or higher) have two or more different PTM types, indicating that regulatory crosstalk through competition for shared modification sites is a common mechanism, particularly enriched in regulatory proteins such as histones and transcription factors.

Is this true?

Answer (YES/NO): YES